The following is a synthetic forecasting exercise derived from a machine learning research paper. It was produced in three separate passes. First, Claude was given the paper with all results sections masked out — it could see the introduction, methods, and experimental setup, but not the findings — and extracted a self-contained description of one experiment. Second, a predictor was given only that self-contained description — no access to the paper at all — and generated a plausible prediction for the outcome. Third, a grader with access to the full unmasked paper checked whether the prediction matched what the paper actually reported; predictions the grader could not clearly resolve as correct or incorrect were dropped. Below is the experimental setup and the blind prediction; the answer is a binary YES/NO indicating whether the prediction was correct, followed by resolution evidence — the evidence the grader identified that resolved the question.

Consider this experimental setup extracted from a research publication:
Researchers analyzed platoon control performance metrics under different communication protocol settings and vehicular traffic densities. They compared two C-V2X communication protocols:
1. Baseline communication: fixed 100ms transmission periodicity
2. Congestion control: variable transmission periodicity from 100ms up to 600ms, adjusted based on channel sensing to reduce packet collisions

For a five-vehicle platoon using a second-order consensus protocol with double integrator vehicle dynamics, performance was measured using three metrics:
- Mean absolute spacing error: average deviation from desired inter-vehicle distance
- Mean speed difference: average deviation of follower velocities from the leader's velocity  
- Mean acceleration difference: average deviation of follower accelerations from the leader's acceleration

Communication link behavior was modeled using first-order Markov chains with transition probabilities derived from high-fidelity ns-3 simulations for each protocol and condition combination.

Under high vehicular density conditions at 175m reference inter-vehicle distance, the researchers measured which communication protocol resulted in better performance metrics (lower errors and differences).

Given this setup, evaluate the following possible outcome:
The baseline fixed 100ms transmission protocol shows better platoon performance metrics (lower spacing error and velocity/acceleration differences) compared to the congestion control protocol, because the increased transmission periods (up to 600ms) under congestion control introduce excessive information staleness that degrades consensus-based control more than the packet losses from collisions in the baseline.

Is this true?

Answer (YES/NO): YES